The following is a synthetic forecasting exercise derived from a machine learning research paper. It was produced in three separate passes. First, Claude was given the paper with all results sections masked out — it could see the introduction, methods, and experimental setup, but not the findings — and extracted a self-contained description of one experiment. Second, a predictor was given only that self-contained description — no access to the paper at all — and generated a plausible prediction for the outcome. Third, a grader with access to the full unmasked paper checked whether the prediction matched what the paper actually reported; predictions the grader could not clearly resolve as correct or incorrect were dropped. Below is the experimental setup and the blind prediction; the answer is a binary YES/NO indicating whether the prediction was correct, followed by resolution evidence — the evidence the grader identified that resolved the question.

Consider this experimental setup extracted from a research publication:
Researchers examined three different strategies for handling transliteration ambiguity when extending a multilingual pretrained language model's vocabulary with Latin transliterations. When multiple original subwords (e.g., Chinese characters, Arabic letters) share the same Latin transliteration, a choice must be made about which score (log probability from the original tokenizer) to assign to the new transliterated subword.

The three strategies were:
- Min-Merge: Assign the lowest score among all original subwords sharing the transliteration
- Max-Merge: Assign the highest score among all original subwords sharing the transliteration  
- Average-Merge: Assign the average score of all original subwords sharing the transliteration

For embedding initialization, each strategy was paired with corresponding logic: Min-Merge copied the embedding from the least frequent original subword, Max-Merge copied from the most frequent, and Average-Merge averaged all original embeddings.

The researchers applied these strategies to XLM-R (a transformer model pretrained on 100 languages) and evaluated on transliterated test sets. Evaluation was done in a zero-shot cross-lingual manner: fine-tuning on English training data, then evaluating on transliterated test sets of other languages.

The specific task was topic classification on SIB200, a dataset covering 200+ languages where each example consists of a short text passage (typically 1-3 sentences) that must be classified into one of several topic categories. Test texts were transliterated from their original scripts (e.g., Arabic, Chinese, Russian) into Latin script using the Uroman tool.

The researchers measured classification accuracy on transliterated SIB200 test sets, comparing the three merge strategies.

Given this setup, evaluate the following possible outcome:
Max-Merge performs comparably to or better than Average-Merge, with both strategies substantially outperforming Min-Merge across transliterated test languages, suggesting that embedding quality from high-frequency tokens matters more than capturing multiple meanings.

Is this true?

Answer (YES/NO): NO